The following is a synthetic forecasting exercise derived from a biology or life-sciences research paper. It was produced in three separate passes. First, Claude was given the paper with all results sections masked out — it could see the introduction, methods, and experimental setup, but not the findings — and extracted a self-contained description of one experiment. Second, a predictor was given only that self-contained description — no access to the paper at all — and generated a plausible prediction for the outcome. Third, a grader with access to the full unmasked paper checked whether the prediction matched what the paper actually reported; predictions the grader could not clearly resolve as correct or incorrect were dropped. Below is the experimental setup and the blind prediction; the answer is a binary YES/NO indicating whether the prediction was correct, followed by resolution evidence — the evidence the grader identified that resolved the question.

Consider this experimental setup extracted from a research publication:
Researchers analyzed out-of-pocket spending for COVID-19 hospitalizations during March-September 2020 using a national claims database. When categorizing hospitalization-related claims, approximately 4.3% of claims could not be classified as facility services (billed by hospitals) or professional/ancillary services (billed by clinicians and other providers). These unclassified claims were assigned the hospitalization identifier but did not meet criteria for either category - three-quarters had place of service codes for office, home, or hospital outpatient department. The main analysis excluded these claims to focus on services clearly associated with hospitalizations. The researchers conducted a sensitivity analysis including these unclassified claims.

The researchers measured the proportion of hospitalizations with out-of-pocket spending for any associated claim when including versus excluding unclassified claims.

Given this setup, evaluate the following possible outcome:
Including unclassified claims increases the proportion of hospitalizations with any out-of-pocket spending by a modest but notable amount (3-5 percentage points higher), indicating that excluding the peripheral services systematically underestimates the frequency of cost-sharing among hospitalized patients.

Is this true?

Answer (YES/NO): NO